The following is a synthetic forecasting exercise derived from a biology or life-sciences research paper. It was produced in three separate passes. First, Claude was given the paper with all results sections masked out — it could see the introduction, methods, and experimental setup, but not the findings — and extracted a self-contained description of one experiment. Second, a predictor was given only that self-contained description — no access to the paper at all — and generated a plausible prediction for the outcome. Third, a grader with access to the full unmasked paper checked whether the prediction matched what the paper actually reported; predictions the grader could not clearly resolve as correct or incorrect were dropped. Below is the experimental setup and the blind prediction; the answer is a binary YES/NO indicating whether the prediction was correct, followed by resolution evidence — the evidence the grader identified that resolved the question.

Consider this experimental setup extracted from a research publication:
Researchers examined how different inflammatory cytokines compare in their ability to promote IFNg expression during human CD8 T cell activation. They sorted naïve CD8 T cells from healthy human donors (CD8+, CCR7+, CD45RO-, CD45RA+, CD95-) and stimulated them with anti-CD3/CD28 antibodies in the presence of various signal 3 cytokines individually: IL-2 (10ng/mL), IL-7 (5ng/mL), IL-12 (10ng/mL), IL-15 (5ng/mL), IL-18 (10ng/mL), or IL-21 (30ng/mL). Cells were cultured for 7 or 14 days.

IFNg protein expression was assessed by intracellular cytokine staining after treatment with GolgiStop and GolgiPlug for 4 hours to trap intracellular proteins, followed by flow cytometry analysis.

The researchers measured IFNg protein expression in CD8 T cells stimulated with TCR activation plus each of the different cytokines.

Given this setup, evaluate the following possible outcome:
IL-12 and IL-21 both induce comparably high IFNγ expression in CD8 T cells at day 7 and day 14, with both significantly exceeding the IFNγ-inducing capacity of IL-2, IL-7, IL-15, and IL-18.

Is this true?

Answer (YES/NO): NO